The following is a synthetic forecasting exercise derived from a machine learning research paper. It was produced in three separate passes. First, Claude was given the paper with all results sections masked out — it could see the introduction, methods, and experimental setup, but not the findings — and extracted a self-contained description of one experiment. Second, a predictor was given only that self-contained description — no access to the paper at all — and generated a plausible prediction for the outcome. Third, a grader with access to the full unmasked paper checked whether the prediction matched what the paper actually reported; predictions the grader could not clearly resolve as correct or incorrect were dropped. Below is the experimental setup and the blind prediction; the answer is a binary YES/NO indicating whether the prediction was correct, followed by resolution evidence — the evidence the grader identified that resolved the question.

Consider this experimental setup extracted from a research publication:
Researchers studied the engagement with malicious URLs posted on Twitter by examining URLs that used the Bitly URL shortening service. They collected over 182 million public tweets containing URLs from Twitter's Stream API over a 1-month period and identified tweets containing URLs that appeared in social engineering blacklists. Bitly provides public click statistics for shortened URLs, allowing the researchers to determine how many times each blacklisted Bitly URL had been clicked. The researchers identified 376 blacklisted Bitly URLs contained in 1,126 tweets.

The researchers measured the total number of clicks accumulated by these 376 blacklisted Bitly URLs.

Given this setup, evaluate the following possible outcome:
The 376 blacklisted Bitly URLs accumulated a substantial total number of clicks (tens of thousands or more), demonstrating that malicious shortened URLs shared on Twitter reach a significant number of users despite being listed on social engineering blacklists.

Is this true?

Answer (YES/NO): YES